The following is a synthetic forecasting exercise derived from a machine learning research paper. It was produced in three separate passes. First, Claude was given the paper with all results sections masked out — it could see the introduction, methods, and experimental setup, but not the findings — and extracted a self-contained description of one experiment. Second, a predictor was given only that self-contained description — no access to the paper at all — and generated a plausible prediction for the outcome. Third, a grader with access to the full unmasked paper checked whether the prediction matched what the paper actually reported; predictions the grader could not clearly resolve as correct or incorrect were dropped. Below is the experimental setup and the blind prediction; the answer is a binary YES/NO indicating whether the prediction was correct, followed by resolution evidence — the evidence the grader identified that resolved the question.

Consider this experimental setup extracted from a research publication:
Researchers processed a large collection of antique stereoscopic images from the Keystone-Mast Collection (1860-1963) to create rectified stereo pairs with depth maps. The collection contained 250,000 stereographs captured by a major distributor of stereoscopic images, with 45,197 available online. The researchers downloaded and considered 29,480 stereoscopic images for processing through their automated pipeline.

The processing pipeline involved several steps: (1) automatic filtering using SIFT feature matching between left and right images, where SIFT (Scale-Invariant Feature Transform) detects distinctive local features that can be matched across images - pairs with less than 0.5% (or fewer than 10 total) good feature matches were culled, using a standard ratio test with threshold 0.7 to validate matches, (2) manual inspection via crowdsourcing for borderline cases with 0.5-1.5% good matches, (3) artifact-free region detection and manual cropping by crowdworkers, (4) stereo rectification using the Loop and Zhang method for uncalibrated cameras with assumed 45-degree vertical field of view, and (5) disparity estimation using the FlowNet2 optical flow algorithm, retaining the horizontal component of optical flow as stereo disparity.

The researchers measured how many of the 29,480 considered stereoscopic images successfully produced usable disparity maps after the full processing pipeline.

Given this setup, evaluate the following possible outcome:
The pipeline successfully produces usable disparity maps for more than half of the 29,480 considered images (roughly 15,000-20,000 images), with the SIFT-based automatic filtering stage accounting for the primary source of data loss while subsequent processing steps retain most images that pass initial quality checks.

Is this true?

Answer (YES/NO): NO